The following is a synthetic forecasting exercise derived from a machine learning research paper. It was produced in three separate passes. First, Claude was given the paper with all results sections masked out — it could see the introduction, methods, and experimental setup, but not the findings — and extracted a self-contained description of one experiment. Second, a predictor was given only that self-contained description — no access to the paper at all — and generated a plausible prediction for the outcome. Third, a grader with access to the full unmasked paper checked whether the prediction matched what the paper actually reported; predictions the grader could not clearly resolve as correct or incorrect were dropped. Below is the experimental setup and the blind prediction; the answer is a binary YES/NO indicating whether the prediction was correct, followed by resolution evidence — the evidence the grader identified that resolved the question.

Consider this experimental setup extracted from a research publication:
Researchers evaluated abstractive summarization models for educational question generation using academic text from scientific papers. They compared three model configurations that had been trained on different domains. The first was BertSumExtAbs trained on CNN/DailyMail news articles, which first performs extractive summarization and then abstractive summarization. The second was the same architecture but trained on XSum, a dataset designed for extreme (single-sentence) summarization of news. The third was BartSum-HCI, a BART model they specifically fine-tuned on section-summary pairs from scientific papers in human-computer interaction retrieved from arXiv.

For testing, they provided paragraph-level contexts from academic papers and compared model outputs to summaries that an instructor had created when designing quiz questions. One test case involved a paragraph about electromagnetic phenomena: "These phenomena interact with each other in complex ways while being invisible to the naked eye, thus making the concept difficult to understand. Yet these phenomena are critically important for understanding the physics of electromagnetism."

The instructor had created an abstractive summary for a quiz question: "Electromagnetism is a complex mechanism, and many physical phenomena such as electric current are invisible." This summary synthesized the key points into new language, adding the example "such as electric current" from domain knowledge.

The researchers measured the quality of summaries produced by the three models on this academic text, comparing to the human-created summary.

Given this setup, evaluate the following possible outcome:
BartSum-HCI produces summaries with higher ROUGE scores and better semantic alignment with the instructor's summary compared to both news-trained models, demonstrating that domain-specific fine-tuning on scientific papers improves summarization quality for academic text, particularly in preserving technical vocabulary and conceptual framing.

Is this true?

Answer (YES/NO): NO